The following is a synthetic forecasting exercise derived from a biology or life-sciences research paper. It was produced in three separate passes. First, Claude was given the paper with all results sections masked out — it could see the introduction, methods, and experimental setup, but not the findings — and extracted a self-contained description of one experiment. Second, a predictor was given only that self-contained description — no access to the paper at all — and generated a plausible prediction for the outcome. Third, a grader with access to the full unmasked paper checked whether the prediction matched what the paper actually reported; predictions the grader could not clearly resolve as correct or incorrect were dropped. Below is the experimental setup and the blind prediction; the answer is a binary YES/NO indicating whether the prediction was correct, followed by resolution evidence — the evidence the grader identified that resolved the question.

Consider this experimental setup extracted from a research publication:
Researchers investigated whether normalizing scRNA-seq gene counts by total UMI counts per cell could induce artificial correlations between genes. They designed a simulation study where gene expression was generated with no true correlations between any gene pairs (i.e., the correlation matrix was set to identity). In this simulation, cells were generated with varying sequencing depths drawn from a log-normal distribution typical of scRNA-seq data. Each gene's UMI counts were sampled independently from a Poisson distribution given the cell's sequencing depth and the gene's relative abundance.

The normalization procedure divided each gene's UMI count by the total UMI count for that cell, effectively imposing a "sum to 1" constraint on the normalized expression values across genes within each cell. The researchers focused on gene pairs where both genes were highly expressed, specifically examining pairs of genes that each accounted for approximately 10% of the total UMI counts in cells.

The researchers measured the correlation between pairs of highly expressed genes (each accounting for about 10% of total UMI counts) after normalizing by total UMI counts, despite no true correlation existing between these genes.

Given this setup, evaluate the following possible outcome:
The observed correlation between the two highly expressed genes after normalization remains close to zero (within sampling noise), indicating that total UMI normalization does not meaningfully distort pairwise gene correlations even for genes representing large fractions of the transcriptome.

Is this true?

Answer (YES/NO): NO